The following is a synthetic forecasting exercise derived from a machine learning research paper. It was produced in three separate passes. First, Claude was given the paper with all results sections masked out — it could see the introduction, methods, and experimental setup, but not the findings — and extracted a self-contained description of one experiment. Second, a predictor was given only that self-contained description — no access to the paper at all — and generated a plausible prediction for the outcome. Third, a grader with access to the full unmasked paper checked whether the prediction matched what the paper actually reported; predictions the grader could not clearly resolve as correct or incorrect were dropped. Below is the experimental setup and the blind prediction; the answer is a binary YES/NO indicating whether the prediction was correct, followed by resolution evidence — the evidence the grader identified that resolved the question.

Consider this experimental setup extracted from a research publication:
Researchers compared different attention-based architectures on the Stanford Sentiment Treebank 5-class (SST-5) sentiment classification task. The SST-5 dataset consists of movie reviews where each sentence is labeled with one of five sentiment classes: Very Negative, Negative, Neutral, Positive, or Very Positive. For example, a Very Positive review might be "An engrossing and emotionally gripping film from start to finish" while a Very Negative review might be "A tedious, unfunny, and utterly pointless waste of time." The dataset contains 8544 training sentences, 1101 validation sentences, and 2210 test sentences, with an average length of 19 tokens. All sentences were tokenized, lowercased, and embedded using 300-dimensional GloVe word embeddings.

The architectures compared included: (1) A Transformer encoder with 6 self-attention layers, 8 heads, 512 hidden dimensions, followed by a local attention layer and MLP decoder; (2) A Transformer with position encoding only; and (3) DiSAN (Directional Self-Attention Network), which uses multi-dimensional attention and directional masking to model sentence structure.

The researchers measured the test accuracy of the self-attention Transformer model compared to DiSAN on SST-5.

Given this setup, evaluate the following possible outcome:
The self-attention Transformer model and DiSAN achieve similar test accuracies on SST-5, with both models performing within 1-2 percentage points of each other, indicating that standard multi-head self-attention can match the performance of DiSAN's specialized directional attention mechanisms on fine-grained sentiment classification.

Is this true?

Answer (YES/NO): NO